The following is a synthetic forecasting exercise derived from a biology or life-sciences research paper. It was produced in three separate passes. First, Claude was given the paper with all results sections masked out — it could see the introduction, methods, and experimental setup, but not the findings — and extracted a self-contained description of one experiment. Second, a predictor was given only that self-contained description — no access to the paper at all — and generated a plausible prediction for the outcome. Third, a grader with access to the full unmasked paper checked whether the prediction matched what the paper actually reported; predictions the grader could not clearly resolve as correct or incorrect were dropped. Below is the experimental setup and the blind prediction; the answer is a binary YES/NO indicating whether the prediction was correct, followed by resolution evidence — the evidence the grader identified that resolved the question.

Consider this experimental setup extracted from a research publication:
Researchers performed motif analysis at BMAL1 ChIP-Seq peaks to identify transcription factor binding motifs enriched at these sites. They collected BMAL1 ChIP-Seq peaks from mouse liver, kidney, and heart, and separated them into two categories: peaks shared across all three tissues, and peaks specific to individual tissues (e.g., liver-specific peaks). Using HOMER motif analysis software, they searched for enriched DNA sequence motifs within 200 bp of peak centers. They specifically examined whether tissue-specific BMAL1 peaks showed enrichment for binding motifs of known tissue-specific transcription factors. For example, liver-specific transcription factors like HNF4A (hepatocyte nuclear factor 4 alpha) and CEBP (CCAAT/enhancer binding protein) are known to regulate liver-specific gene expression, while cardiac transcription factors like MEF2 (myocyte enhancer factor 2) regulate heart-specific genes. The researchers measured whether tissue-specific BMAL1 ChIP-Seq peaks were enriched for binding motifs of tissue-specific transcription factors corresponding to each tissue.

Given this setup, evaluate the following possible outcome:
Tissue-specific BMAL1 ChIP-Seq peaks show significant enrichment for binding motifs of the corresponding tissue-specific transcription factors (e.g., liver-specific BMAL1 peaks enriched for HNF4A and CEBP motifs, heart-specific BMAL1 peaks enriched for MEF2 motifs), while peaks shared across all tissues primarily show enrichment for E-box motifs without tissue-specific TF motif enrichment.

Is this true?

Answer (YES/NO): YES